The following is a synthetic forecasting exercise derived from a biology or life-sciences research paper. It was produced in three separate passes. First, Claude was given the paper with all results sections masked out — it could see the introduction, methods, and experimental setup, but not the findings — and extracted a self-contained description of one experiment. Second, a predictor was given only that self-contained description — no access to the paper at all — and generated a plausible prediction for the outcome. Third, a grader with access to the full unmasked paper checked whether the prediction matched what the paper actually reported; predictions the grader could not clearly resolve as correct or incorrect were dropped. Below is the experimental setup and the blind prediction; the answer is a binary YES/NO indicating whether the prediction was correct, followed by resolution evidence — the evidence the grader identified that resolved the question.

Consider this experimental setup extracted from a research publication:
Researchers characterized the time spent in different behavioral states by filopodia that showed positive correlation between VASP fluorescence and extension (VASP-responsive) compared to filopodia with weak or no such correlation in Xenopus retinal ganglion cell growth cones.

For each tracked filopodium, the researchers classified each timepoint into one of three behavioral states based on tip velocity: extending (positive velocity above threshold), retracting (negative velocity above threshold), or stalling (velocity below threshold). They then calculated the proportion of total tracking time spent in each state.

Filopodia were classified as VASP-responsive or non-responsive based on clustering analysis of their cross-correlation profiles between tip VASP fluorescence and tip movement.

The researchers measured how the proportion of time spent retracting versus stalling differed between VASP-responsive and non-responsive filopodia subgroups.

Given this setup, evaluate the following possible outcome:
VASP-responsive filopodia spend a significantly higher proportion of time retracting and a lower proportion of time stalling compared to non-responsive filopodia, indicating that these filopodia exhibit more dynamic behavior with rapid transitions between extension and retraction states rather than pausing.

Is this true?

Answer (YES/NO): YES